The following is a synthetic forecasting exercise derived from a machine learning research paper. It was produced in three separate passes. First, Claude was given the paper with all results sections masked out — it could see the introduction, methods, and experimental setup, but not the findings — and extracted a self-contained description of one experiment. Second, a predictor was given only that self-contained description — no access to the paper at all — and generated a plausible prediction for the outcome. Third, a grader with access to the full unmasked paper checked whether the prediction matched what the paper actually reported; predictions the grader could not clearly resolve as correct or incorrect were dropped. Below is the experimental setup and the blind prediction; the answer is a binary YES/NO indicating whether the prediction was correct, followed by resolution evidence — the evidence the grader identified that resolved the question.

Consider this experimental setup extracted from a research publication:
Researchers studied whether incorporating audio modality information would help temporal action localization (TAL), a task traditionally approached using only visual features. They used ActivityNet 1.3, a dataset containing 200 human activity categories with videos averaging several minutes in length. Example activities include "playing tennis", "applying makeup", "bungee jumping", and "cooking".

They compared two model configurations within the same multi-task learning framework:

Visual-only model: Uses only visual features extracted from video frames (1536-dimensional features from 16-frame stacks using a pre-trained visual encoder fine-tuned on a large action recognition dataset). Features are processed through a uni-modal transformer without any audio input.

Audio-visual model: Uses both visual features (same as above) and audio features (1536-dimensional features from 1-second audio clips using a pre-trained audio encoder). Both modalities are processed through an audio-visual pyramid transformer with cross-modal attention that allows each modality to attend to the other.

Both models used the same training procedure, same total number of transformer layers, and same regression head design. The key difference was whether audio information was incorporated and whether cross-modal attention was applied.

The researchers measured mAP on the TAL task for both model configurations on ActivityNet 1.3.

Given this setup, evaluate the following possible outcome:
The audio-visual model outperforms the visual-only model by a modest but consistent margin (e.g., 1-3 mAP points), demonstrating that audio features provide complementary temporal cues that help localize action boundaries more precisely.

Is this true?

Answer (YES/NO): YES